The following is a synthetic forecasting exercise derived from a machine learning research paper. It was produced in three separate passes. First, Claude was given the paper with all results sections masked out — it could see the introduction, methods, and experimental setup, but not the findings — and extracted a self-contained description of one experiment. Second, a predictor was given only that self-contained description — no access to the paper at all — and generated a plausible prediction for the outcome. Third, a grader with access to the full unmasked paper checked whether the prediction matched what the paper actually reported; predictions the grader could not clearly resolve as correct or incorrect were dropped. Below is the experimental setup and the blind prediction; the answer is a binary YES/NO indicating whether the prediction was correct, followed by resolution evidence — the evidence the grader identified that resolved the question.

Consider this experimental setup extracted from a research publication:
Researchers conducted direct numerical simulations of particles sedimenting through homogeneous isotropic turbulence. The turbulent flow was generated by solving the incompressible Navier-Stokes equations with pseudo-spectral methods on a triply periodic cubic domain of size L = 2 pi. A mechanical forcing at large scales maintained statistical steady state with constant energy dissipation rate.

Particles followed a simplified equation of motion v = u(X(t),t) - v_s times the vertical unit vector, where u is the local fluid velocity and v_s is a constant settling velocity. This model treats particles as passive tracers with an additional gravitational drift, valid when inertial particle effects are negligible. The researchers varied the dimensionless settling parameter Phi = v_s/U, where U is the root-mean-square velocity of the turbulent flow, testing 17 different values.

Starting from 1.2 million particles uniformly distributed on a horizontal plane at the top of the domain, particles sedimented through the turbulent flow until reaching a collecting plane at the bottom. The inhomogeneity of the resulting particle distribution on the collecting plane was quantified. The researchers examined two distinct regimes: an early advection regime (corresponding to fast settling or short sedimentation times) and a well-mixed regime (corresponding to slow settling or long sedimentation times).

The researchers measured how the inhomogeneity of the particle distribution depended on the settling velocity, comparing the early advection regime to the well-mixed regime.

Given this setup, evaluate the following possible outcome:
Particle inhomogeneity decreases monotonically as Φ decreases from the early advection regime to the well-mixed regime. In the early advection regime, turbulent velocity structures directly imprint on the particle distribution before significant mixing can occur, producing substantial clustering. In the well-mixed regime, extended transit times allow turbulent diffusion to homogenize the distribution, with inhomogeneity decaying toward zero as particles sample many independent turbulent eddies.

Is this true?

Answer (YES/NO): NO